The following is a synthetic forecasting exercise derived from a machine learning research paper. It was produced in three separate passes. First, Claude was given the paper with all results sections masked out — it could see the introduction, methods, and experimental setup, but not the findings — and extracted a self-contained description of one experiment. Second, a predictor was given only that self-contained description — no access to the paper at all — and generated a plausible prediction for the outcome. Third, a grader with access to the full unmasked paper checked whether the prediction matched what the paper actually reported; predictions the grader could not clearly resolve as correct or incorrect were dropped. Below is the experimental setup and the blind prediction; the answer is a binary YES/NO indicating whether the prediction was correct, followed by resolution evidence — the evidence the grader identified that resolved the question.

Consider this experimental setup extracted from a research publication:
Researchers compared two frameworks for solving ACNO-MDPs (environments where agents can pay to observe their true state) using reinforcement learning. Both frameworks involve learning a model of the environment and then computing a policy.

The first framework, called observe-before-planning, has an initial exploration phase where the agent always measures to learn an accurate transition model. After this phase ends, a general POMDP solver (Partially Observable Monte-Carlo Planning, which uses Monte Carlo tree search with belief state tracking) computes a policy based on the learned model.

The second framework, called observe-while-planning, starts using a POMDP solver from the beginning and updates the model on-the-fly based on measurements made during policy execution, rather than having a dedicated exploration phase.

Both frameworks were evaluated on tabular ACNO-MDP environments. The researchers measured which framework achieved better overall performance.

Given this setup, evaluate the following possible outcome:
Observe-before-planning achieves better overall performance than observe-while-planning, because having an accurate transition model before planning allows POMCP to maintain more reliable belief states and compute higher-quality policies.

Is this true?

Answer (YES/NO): YES